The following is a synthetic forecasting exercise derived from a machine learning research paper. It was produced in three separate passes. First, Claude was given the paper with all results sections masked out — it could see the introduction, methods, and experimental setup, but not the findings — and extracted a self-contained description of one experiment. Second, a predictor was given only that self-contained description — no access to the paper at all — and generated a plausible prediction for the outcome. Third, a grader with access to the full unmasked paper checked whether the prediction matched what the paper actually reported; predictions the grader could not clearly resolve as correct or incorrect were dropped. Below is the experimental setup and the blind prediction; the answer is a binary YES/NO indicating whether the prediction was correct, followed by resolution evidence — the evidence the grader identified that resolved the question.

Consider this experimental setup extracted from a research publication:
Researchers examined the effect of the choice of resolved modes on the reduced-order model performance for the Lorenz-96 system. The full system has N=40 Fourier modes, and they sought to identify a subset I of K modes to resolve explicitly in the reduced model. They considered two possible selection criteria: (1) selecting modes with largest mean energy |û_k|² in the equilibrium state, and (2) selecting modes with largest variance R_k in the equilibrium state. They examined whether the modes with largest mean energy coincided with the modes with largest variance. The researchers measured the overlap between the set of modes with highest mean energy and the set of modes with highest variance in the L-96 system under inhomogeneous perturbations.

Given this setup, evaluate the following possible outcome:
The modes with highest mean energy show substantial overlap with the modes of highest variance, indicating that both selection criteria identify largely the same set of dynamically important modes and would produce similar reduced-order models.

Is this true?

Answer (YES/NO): NO